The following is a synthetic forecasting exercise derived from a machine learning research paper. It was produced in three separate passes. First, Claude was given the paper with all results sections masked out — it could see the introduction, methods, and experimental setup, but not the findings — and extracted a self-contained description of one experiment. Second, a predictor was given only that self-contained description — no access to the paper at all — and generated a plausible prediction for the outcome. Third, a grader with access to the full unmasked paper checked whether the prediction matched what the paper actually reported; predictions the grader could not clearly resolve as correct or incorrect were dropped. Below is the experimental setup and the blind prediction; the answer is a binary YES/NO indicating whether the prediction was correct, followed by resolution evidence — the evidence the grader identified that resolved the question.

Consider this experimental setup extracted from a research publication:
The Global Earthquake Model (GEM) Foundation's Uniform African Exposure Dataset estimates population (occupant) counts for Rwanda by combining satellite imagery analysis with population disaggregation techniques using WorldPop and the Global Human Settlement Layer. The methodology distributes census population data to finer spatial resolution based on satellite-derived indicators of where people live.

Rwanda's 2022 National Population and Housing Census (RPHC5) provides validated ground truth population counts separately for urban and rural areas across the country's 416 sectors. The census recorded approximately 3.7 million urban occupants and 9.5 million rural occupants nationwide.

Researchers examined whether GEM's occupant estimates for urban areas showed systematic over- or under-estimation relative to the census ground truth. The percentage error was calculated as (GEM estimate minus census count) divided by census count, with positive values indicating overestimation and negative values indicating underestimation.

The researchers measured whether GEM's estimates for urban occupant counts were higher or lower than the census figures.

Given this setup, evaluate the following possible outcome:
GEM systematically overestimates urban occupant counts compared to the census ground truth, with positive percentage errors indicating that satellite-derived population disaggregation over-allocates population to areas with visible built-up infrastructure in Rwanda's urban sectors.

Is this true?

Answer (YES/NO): NO